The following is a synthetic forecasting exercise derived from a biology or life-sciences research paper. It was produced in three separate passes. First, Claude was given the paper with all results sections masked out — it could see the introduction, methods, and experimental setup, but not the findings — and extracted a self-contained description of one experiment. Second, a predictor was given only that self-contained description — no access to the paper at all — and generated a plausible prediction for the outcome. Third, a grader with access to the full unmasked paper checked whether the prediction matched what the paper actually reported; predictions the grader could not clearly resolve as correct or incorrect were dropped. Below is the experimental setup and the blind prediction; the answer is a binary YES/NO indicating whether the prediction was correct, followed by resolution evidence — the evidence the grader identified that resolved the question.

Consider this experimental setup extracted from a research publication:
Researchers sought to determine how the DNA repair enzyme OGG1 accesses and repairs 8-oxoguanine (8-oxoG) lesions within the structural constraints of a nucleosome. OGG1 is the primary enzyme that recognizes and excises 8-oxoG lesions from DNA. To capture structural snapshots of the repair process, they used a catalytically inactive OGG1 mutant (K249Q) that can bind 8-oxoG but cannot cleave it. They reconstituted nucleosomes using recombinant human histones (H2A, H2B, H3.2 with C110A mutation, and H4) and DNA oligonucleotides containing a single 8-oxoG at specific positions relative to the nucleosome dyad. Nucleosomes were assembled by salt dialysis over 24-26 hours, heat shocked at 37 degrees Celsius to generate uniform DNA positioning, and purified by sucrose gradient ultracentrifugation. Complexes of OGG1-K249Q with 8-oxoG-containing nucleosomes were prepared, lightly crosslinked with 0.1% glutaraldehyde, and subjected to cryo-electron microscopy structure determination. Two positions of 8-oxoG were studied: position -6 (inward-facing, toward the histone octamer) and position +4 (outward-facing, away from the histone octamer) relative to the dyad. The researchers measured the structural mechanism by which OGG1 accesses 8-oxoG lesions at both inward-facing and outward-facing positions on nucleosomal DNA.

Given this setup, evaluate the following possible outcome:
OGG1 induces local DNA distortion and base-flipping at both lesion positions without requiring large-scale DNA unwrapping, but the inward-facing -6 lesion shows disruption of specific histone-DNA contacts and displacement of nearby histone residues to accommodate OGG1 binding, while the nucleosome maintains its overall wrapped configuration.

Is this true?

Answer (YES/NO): NO